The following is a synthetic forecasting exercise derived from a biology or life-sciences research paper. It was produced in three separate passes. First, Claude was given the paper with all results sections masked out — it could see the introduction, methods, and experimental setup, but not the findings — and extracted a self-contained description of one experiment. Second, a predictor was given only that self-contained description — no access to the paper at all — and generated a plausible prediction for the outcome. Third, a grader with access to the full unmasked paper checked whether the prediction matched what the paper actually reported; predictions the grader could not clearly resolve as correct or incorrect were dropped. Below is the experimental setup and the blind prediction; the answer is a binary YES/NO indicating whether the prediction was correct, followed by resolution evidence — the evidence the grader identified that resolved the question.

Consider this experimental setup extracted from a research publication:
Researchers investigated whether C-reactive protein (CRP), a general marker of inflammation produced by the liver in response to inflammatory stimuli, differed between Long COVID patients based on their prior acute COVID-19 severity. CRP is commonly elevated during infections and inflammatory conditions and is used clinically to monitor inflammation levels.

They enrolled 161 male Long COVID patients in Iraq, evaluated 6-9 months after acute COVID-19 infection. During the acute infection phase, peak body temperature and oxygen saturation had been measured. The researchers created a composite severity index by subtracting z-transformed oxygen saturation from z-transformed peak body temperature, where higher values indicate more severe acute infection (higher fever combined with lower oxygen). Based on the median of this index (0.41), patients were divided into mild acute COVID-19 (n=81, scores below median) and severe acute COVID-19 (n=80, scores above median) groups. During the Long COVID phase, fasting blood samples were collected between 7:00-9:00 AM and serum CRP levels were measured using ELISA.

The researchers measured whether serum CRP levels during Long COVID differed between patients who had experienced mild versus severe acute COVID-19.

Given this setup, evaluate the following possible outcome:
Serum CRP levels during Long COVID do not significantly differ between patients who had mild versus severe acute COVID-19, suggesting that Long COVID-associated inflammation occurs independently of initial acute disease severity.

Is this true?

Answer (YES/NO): NO